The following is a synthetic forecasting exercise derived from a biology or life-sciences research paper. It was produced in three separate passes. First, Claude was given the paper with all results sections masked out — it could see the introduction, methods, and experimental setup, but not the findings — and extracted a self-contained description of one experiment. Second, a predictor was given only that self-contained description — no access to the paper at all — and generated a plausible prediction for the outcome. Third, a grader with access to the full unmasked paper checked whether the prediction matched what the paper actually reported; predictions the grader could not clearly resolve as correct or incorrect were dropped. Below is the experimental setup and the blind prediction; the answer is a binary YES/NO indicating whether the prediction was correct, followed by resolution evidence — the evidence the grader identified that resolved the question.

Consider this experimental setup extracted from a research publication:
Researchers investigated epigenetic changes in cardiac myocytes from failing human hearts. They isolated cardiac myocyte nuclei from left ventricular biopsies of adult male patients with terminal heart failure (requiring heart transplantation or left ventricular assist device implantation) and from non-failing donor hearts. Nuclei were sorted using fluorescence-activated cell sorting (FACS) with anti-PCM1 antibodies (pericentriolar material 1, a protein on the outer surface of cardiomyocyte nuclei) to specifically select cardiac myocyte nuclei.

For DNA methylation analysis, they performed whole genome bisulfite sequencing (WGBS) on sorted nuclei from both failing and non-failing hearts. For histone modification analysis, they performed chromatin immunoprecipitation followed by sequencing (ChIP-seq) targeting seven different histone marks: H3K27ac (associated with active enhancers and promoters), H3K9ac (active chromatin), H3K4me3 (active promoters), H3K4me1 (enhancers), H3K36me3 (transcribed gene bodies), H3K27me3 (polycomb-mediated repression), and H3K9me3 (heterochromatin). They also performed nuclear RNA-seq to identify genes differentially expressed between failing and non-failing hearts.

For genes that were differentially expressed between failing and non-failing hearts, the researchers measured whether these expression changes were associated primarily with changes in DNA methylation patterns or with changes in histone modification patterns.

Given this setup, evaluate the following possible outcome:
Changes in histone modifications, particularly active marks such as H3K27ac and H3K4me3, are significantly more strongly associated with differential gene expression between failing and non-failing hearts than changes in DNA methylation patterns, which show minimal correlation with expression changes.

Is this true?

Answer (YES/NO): YES